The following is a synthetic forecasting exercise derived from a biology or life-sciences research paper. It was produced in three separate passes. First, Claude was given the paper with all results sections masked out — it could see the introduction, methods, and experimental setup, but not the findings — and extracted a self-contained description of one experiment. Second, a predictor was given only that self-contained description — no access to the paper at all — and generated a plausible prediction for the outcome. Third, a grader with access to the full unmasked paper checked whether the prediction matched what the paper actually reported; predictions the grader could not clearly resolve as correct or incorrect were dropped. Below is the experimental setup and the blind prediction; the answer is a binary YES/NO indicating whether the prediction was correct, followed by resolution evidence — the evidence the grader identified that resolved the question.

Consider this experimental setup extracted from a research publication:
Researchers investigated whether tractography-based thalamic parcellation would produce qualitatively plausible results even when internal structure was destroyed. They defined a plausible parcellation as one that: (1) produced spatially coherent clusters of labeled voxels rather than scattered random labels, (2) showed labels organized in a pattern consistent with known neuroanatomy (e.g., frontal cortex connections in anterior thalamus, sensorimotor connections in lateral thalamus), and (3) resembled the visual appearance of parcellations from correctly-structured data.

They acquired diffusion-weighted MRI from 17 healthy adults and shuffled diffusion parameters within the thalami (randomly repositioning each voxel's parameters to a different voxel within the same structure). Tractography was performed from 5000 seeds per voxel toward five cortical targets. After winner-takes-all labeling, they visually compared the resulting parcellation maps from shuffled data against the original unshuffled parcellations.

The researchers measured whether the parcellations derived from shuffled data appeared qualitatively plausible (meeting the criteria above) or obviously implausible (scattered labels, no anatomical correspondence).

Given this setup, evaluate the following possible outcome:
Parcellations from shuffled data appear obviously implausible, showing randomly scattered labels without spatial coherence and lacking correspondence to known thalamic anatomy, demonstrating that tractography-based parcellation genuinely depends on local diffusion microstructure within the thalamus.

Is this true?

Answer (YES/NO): NO